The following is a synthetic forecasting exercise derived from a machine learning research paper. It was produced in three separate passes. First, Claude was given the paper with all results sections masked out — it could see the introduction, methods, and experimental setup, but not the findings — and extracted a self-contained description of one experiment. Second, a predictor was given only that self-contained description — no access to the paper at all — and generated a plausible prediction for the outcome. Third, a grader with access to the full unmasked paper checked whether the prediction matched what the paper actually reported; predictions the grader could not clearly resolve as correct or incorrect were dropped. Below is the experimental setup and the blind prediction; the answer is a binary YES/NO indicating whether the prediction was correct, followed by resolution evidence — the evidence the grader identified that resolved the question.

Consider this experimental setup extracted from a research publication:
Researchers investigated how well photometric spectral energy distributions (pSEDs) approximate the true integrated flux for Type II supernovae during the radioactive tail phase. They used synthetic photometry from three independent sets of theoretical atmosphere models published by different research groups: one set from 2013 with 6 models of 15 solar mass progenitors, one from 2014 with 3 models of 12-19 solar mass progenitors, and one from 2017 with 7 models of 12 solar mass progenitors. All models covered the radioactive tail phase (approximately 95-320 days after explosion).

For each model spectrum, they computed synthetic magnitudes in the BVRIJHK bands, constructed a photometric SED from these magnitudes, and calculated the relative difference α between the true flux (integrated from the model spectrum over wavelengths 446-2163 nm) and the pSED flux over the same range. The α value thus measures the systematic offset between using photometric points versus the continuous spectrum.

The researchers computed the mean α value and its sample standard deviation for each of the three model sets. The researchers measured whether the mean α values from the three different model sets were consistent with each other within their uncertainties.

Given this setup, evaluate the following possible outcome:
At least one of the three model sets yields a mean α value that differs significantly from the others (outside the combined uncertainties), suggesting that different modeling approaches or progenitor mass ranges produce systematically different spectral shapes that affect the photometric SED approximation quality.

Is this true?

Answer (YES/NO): YES